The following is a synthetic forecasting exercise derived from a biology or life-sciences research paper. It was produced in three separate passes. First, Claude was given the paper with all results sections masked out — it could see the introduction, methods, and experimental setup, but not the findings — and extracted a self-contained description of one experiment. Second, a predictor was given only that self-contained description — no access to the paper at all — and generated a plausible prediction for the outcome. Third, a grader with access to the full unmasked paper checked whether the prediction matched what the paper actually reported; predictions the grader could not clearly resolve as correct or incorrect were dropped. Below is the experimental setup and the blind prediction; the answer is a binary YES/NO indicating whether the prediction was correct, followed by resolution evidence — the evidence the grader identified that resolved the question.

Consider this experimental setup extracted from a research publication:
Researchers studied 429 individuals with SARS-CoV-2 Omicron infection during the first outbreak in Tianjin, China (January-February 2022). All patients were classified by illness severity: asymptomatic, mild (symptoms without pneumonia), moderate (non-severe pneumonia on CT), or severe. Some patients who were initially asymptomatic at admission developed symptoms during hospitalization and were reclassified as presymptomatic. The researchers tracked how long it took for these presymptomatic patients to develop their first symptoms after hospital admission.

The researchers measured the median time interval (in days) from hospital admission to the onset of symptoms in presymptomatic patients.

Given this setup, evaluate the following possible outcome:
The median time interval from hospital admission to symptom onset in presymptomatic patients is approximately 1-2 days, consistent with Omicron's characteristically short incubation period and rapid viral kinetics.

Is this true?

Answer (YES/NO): NO